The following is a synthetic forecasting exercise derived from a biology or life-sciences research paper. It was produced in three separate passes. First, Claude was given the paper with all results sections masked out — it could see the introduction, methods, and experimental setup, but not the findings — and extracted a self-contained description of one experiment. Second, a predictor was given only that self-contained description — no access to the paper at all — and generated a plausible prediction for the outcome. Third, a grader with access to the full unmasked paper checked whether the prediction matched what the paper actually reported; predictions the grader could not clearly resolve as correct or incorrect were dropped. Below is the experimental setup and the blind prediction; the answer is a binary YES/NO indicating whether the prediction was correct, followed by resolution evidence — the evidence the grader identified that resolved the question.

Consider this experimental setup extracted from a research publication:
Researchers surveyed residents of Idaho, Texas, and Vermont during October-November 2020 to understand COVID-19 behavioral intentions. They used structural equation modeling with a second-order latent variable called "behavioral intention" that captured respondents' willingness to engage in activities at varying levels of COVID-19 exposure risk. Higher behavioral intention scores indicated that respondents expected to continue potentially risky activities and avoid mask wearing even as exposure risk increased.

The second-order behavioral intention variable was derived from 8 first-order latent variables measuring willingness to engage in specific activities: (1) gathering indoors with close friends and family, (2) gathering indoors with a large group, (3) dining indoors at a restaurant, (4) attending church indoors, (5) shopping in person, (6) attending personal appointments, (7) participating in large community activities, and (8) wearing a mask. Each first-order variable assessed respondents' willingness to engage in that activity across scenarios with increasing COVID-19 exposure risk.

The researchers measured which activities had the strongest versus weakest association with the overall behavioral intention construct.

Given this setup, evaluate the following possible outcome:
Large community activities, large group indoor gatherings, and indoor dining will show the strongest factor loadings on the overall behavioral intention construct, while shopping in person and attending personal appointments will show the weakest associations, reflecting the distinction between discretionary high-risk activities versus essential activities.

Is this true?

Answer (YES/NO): NO